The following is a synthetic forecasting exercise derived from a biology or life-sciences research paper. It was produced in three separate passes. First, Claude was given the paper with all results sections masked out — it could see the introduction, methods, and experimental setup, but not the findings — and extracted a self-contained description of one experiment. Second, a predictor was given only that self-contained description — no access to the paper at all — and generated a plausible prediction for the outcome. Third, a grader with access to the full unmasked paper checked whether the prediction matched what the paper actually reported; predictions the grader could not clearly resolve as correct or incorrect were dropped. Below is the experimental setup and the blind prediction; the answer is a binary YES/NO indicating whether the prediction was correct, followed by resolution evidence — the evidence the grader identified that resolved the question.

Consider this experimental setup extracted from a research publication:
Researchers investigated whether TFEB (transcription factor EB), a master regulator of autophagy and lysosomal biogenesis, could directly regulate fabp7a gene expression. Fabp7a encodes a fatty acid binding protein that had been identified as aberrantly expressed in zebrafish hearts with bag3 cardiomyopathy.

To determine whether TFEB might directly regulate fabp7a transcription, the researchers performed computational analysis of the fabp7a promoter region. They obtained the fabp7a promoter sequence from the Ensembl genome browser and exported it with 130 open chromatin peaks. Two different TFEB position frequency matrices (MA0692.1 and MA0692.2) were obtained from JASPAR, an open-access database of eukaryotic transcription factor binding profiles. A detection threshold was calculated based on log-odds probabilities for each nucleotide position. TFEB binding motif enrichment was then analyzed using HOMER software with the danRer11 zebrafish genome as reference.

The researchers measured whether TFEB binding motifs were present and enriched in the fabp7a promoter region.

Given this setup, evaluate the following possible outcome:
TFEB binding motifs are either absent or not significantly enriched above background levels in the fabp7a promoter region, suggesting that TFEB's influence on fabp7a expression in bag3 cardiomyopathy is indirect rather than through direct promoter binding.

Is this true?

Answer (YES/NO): NO